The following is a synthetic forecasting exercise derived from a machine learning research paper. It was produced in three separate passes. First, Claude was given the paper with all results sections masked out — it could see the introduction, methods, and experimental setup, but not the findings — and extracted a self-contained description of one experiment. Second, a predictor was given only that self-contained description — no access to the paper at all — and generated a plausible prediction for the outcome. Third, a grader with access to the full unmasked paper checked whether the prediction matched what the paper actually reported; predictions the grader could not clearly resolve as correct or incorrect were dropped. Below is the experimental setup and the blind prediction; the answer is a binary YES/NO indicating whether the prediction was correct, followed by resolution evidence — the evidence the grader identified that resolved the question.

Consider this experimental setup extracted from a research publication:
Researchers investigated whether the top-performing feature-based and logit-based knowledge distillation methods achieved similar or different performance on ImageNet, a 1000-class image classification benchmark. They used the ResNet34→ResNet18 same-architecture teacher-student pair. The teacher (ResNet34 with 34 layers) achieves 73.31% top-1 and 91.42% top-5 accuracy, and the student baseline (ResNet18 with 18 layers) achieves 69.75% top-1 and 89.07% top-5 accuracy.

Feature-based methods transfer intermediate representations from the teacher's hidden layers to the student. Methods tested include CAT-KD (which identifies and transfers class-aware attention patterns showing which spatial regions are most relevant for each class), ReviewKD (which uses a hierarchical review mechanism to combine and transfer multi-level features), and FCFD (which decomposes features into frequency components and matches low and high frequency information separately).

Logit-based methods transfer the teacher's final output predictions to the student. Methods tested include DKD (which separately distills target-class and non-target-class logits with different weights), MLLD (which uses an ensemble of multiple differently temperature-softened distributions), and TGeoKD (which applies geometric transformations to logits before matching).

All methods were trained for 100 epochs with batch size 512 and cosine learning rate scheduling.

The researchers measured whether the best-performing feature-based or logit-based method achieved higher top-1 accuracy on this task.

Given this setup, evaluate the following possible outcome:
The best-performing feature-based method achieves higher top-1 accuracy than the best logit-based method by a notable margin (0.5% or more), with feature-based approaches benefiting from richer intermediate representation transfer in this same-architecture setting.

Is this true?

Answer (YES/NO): NO